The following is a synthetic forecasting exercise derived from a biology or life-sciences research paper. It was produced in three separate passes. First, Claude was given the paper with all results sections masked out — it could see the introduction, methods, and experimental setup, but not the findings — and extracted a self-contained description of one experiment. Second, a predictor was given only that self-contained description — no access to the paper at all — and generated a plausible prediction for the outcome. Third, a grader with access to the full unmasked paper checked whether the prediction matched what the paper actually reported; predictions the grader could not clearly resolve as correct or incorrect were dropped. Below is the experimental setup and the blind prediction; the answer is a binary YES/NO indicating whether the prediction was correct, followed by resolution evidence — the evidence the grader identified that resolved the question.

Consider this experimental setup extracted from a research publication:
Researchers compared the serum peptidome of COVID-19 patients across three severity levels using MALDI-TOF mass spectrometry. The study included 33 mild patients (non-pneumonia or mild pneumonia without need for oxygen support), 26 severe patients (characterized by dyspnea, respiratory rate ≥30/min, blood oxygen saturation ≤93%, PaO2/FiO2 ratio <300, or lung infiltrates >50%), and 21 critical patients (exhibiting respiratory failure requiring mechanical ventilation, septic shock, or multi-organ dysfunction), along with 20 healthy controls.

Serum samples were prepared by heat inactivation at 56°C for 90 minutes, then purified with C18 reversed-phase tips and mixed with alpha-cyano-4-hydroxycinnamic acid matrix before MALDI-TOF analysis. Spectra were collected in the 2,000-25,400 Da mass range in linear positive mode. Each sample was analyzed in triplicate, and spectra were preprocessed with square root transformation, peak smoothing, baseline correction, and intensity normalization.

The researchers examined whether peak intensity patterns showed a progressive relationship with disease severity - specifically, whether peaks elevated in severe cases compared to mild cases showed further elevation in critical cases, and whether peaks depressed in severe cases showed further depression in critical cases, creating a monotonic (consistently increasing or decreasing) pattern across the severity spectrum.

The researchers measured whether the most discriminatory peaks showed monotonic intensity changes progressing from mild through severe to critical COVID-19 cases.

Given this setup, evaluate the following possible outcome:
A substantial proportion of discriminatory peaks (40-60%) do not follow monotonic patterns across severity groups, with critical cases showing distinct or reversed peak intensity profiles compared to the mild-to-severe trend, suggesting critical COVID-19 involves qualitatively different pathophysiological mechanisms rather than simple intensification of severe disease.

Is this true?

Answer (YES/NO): NO